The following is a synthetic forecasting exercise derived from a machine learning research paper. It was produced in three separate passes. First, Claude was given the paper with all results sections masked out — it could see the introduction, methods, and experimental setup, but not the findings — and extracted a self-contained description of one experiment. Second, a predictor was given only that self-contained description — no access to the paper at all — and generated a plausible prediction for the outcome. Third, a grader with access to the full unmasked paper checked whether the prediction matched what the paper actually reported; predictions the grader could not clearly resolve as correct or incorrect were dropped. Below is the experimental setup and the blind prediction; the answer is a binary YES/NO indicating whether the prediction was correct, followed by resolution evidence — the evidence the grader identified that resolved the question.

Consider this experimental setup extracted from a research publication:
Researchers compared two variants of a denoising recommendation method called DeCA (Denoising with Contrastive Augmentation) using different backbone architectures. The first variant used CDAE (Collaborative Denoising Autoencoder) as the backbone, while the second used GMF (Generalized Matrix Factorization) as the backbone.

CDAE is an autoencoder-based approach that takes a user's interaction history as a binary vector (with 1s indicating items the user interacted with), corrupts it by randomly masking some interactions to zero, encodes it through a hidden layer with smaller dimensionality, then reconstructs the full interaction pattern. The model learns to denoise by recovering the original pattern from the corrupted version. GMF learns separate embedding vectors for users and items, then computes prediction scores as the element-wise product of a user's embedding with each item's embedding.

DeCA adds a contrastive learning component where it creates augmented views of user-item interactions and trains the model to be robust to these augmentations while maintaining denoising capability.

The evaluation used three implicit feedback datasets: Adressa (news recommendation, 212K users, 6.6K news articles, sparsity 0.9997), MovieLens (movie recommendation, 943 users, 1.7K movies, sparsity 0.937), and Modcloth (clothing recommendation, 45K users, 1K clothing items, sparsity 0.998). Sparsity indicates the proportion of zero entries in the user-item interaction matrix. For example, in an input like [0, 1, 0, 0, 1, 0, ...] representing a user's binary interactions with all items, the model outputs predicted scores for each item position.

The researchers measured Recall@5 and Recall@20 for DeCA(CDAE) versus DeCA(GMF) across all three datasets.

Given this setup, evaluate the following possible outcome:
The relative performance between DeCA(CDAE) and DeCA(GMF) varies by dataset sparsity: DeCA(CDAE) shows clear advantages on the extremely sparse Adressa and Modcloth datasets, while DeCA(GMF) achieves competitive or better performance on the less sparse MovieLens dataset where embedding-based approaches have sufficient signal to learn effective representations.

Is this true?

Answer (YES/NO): NO